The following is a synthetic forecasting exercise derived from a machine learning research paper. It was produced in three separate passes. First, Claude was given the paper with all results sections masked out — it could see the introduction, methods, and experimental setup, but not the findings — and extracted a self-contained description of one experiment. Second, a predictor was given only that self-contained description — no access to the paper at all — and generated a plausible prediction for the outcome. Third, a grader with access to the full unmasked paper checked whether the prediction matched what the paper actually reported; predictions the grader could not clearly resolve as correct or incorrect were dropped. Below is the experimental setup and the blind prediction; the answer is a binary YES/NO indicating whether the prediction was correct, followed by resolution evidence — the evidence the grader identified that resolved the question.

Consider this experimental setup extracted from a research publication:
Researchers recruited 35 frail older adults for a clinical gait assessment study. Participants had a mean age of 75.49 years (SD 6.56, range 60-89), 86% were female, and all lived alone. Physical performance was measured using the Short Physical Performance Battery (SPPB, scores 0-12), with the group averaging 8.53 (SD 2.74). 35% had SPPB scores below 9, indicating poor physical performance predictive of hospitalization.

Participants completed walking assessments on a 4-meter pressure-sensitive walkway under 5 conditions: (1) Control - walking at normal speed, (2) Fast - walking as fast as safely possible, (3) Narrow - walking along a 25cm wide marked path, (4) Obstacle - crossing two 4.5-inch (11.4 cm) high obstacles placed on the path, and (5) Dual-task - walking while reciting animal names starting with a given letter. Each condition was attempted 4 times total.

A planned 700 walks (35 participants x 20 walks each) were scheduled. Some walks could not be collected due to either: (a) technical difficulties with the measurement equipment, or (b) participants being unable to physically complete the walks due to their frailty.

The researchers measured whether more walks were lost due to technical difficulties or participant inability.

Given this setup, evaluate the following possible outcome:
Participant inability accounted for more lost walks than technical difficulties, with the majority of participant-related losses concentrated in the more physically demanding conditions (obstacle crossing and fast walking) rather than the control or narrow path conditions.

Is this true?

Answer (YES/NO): NO